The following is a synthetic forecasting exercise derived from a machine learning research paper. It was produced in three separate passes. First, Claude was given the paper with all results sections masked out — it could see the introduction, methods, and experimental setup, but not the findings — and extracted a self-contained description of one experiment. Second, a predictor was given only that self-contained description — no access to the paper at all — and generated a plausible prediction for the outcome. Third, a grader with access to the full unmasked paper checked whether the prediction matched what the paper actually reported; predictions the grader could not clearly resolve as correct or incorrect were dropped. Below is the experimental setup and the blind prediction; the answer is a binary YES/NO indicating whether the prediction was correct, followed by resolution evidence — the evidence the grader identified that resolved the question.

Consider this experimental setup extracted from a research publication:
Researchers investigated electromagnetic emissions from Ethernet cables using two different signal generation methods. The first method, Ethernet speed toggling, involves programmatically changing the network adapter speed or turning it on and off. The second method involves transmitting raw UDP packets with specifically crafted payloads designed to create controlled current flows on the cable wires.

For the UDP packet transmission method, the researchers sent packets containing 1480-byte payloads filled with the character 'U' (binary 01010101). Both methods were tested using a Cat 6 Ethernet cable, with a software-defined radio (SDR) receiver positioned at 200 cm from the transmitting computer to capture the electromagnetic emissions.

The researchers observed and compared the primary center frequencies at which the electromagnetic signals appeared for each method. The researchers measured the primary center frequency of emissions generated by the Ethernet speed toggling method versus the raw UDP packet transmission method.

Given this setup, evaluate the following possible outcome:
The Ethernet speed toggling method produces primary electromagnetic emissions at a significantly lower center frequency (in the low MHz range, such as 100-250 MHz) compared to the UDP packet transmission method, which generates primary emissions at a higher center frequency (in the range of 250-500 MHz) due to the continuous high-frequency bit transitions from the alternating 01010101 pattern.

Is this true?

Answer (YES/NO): YES